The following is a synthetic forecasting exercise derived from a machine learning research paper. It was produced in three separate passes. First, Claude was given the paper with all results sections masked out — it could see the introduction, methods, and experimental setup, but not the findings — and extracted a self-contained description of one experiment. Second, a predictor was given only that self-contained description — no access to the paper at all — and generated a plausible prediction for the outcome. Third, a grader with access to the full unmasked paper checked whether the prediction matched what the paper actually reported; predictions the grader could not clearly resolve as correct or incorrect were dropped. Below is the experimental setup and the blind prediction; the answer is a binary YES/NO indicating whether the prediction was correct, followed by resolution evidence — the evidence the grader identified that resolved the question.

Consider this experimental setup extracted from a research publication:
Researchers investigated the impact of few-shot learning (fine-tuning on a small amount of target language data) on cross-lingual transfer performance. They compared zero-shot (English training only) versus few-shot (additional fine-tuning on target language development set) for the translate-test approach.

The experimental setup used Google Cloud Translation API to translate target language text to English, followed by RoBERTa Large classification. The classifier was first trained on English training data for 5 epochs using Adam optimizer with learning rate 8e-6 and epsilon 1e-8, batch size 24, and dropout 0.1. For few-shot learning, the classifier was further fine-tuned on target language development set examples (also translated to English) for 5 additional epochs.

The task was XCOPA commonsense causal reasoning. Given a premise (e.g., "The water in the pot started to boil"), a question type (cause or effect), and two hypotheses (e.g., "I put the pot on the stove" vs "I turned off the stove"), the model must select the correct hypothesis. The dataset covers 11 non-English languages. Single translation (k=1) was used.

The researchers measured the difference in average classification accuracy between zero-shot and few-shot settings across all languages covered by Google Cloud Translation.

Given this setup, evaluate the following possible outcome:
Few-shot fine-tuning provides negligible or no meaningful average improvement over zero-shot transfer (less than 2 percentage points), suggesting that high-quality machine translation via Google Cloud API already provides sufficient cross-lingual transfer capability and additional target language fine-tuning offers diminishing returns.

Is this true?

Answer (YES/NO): YES